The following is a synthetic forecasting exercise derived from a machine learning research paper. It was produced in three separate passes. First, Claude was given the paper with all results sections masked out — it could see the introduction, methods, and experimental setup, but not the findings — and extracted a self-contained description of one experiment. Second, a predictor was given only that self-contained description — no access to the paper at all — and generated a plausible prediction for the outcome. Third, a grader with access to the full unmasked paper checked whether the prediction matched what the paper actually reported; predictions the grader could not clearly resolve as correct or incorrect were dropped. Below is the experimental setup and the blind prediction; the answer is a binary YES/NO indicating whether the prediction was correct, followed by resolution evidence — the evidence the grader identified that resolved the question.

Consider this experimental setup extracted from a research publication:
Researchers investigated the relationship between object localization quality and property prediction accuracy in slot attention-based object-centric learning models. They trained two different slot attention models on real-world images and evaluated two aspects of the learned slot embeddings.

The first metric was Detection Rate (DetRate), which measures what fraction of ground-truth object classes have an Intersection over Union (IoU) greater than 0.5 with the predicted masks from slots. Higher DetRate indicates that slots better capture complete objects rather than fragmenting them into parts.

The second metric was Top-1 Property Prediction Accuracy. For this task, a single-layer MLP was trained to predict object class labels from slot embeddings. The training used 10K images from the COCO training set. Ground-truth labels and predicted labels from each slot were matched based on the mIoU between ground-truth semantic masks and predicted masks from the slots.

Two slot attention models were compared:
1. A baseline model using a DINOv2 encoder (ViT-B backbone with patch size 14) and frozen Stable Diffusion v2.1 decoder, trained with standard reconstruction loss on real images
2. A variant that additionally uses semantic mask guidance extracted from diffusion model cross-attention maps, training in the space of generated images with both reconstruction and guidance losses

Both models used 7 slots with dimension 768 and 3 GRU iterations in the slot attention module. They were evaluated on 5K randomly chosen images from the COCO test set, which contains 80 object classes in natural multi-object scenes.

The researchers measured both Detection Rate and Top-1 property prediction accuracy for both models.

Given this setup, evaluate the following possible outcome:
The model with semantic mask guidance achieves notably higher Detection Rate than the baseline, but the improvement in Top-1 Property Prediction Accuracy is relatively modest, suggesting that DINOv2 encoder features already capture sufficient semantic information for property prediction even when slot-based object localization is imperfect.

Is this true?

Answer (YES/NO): NO